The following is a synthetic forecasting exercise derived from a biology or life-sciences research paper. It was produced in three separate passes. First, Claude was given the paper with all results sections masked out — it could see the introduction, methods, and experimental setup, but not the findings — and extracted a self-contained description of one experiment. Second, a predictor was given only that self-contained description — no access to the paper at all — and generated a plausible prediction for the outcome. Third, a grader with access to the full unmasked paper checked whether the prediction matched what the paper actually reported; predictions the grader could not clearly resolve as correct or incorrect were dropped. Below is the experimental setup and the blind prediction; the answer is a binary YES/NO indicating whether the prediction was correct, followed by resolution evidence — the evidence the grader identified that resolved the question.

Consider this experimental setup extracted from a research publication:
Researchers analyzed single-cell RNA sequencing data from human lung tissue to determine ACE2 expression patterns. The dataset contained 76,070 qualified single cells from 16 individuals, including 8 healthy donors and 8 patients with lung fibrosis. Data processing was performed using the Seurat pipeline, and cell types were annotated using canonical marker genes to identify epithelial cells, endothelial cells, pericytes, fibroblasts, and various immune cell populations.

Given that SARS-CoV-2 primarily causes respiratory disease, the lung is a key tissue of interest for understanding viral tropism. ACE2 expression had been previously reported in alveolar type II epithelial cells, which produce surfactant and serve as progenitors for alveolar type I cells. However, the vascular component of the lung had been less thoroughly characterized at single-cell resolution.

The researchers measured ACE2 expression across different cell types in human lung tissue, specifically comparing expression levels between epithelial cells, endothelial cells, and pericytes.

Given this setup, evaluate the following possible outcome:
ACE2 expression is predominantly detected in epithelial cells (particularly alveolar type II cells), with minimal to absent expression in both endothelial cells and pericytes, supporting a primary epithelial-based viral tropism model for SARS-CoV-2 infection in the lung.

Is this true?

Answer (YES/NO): YES